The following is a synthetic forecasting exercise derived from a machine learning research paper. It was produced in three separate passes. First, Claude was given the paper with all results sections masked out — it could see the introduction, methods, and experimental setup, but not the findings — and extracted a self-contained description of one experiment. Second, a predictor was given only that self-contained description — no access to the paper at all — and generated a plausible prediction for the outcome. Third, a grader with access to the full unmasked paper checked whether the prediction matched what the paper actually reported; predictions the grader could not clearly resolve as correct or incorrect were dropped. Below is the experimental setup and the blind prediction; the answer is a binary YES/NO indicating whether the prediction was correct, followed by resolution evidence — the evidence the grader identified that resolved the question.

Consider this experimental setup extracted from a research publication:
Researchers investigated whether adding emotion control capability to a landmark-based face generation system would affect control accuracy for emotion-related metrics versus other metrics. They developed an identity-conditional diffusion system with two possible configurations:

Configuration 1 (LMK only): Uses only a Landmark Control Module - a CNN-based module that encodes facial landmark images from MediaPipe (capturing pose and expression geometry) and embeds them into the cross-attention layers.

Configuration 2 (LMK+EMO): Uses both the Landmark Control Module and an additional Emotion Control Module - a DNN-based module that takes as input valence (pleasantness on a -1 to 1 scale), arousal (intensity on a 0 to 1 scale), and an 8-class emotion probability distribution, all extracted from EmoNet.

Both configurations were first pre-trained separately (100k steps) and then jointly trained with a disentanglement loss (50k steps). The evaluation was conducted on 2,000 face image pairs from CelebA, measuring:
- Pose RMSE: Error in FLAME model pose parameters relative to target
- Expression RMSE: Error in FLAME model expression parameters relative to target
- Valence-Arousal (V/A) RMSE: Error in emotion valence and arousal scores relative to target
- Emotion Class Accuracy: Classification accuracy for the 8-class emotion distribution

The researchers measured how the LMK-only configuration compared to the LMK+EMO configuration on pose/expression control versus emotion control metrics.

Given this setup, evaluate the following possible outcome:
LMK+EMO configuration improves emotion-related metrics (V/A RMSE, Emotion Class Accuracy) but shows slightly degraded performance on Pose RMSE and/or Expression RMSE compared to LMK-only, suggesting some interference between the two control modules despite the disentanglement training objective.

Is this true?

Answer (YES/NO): YES